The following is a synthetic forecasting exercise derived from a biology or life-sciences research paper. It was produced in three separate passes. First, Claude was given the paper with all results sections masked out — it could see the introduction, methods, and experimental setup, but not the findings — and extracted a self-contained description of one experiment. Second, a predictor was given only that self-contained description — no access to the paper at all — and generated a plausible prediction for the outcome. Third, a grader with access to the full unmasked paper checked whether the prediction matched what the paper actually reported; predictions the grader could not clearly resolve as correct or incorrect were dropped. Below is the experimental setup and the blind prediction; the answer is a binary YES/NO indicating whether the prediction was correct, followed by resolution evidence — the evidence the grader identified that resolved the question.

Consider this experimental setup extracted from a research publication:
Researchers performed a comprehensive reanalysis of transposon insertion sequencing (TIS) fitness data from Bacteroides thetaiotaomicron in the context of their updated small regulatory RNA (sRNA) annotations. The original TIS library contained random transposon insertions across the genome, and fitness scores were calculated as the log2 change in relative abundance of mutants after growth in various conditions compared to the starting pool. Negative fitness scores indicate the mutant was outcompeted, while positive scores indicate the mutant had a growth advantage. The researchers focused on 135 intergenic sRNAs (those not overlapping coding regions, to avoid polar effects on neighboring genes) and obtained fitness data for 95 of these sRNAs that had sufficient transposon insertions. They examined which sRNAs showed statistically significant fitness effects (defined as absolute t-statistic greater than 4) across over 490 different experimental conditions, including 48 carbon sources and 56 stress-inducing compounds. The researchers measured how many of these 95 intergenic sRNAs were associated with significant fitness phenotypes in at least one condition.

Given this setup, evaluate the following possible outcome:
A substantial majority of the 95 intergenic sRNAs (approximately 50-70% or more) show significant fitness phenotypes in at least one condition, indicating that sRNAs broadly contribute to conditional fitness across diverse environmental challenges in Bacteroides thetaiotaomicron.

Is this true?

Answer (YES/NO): NO